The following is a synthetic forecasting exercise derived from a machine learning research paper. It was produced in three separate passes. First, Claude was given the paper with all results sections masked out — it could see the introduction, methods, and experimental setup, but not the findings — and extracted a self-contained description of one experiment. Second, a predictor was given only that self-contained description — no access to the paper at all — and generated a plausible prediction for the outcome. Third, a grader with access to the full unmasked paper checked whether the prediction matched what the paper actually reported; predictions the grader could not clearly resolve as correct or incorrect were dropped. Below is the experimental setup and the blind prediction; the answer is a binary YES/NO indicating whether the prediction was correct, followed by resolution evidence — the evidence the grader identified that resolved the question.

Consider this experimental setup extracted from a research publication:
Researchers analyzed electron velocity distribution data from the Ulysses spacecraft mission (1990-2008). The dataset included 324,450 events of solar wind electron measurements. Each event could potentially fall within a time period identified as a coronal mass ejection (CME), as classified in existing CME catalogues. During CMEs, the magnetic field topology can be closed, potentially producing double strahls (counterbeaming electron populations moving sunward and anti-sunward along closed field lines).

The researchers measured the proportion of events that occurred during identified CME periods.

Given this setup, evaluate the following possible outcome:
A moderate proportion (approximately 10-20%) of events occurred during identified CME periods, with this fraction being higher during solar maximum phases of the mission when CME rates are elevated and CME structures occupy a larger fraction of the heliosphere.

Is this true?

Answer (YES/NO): NO